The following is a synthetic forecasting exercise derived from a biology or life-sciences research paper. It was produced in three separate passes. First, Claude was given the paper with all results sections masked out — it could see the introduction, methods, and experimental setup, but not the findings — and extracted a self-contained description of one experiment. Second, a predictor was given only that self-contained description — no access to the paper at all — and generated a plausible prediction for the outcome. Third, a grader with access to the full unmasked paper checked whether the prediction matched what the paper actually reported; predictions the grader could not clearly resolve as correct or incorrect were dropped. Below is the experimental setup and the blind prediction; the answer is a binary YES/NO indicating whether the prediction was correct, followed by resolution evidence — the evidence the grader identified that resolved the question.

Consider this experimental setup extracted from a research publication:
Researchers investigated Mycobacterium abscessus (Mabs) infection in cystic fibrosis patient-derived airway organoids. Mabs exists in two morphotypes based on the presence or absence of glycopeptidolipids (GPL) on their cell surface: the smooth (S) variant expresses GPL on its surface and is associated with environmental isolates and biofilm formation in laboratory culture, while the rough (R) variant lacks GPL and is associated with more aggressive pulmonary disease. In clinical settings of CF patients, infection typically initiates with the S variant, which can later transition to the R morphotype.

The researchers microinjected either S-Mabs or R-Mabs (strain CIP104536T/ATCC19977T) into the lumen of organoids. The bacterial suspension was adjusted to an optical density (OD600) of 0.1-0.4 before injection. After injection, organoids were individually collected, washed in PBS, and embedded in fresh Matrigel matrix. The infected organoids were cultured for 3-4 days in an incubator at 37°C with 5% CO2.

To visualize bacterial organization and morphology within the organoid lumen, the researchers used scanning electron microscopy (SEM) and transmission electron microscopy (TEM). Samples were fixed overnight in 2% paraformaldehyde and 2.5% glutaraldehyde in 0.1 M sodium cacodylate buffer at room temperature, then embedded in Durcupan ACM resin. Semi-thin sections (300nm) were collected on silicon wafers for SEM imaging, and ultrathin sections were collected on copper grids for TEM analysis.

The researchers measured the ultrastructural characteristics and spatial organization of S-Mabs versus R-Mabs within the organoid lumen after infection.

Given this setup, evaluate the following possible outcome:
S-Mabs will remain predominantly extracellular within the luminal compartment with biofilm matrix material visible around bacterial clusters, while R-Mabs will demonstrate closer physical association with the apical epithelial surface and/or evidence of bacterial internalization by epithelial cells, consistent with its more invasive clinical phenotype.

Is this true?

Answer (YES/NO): NO